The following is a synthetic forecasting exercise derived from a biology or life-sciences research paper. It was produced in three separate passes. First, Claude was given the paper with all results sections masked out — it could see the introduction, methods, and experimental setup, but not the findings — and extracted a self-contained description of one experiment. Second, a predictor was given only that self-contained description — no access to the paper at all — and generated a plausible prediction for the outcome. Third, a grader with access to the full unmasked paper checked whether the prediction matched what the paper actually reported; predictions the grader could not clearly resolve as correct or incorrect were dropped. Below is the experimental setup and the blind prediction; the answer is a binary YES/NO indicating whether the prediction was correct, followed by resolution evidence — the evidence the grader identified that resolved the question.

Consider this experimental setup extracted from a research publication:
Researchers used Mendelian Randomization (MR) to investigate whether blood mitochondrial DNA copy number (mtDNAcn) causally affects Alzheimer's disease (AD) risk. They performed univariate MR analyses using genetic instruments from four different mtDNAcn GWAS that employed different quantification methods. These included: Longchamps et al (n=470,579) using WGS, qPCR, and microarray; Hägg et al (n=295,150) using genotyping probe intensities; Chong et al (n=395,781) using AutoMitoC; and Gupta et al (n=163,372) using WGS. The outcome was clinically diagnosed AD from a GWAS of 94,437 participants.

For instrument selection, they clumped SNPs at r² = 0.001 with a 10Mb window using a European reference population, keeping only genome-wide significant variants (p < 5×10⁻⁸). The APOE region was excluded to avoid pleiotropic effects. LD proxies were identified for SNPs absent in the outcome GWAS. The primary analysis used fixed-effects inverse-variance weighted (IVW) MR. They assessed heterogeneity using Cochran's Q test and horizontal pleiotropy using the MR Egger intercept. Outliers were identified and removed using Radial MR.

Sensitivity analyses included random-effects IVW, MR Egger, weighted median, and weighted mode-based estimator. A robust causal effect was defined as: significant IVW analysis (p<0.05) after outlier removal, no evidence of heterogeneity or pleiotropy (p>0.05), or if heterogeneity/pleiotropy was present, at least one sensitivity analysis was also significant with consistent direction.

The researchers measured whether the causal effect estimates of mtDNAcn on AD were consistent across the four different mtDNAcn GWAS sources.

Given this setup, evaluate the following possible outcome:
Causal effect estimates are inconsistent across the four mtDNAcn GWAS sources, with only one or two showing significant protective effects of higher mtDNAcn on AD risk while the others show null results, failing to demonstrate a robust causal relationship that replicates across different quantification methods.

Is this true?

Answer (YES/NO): NO